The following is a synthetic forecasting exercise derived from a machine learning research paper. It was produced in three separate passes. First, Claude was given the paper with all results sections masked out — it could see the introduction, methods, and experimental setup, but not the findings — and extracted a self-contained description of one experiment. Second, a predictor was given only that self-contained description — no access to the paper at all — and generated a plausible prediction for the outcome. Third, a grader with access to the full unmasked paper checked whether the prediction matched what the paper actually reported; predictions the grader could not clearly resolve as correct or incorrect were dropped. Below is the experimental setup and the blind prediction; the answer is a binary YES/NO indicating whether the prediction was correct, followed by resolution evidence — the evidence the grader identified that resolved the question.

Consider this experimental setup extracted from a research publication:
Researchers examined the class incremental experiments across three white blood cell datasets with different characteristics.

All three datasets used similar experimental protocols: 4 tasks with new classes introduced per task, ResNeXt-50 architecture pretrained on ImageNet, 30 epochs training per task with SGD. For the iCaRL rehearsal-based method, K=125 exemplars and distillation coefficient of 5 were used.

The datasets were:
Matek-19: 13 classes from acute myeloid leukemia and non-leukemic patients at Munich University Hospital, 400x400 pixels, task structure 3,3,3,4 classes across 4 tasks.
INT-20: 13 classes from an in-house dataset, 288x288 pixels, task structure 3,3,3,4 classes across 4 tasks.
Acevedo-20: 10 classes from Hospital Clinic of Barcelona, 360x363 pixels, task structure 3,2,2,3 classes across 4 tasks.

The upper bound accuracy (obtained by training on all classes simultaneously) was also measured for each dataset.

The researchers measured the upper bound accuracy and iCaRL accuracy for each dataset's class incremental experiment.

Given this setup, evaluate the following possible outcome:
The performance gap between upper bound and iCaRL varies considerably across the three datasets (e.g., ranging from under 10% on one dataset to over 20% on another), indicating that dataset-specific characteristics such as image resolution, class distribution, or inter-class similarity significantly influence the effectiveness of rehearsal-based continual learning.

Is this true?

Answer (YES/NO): NO